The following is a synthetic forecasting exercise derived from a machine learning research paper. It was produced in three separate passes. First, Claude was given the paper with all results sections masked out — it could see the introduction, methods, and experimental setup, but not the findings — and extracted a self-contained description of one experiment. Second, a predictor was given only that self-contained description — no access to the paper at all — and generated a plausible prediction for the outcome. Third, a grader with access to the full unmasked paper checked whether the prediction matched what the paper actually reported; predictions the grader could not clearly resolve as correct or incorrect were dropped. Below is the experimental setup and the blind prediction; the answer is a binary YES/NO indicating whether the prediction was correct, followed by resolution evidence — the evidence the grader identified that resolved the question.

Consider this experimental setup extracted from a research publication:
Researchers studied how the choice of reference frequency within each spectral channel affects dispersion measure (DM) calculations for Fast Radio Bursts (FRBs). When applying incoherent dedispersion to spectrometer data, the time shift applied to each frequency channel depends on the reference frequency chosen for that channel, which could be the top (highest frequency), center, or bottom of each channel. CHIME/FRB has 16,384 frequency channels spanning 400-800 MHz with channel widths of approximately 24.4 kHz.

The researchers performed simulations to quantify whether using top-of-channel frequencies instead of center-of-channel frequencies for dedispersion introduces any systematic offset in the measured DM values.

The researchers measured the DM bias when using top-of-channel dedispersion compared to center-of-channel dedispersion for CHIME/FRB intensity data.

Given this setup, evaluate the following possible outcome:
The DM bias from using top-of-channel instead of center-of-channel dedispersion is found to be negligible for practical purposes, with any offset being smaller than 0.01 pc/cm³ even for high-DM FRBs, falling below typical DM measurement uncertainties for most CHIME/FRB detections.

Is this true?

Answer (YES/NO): YES